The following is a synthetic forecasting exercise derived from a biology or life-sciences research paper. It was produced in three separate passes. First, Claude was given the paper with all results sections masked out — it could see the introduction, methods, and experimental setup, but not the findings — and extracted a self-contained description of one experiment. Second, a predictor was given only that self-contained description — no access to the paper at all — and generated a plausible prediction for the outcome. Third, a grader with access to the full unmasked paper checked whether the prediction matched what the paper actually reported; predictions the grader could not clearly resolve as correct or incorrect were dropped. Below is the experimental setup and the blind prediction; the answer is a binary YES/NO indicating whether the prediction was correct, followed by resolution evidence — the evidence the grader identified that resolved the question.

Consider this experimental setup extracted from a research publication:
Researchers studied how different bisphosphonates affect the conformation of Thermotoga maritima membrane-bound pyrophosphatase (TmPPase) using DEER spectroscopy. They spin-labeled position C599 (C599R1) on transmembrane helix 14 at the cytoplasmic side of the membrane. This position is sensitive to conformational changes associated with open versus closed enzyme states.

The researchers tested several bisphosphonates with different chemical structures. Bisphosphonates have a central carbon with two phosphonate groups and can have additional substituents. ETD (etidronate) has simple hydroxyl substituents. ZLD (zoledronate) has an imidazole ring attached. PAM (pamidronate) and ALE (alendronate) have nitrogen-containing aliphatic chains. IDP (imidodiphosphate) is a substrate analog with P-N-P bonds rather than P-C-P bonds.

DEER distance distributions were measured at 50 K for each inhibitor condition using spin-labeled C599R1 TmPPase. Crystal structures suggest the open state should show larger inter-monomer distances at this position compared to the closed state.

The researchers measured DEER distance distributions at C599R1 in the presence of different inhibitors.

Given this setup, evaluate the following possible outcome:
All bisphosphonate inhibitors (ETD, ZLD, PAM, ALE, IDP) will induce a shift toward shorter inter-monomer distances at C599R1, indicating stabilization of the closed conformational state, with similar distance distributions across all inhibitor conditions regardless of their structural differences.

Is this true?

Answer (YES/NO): NO